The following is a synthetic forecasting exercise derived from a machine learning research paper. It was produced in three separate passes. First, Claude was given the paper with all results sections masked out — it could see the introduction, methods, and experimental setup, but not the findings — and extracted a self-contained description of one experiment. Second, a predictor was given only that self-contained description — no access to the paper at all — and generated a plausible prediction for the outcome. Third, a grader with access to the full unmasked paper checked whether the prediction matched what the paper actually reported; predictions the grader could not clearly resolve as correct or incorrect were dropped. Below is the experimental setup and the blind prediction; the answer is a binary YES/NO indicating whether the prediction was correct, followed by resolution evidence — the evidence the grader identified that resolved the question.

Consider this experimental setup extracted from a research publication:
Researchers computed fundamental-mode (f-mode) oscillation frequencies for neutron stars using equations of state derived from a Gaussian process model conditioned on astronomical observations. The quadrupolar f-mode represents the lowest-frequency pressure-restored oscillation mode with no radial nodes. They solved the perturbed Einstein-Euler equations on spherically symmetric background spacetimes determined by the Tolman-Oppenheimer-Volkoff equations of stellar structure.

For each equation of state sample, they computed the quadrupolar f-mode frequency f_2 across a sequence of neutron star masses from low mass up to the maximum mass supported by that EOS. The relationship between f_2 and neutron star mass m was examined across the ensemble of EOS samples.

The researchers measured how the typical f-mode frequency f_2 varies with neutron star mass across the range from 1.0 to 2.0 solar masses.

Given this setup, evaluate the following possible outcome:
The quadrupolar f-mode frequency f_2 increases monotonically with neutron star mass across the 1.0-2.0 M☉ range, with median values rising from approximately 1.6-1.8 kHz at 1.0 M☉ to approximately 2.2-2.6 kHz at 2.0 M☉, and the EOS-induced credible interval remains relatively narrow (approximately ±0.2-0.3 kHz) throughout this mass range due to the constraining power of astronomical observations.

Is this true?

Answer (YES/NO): NO